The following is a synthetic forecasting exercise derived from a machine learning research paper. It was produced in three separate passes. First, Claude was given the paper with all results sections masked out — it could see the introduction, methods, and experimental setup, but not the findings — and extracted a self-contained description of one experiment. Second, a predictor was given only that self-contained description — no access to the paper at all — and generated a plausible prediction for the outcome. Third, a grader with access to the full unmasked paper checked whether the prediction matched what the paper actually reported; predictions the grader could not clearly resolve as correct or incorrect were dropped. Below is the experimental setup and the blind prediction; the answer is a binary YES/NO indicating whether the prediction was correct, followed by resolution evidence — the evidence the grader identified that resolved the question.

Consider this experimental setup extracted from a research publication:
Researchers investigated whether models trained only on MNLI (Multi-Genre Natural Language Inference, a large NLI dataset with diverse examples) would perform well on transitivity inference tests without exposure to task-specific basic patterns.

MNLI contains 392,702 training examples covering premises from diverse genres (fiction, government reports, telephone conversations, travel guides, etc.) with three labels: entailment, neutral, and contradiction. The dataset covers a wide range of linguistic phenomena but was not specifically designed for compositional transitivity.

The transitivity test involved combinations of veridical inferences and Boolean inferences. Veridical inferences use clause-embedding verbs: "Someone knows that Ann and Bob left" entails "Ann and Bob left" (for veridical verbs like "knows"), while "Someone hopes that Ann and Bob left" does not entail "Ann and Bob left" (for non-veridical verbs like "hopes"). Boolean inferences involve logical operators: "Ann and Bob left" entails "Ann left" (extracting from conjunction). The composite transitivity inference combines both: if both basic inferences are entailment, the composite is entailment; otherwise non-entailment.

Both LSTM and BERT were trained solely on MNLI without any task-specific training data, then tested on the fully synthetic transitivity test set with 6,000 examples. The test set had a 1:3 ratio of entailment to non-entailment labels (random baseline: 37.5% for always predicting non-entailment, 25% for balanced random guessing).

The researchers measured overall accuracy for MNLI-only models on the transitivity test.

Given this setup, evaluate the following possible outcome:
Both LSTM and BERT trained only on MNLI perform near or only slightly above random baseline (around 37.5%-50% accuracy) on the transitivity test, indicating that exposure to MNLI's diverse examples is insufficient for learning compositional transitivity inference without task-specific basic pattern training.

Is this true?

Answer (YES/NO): NO